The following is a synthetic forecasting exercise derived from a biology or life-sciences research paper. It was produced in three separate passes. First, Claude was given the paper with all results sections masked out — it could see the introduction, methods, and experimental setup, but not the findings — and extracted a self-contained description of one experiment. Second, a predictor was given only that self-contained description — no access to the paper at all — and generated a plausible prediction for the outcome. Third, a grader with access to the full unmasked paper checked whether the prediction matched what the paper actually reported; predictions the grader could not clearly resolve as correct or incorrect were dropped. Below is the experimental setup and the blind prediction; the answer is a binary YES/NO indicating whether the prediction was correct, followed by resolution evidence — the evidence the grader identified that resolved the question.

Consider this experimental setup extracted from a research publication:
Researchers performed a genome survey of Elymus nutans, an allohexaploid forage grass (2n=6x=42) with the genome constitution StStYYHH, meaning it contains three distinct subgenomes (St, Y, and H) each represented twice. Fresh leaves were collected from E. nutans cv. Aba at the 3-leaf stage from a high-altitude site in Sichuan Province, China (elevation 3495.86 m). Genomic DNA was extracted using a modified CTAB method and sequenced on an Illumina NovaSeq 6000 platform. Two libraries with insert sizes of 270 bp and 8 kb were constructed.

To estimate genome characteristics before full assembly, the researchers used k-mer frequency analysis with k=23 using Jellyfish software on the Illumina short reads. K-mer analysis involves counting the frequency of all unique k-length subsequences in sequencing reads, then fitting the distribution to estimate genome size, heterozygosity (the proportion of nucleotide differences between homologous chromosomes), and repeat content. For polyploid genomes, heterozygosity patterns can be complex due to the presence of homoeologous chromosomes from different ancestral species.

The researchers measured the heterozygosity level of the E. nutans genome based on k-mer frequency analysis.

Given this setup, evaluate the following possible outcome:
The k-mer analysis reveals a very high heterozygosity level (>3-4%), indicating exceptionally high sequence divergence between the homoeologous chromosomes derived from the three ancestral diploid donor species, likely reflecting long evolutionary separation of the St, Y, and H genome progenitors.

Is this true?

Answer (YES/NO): NO